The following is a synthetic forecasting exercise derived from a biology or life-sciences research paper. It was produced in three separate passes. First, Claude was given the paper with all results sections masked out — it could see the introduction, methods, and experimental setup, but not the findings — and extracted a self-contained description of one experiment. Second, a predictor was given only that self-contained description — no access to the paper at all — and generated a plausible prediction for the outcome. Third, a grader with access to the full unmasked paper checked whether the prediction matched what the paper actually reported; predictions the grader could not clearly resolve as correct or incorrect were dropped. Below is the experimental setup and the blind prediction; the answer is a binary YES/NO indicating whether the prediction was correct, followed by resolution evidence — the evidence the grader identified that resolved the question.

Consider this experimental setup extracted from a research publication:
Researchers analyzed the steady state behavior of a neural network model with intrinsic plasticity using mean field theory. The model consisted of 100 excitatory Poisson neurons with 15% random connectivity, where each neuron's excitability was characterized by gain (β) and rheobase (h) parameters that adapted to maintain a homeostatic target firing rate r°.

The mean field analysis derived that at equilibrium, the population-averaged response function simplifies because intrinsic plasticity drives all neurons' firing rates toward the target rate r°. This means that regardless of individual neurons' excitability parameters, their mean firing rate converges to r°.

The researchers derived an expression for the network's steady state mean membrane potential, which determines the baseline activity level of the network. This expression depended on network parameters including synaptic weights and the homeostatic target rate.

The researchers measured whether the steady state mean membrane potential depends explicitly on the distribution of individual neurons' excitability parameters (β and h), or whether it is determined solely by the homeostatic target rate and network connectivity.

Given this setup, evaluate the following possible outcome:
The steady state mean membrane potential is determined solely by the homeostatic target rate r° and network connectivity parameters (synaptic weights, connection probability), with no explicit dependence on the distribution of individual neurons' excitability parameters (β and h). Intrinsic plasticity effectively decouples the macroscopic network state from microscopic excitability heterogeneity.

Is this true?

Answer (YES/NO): YES